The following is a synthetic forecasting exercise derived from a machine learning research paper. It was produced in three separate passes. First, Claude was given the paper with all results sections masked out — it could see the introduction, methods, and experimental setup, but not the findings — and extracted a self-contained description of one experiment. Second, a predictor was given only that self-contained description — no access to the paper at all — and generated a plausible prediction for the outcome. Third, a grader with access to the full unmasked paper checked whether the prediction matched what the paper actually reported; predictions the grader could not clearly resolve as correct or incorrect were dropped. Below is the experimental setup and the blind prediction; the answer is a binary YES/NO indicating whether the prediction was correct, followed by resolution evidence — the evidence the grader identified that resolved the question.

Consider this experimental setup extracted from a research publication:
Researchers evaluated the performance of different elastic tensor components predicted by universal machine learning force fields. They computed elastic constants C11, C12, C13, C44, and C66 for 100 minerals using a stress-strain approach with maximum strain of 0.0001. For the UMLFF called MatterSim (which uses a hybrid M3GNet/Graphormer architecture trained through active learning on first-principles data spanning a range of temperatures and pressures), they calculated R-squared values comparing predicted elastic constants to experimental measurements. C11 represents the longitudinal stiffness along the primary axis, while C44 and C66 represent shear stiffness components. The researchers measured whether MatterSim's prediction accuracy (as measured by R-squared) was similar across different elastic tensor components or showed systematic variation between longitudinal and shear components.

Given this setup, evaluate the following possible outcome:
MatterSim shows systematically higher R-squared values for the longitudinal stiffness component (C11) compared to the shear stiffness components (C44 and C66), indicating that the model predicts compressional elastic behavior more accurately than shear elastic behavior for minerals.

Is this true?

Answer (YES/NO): YES